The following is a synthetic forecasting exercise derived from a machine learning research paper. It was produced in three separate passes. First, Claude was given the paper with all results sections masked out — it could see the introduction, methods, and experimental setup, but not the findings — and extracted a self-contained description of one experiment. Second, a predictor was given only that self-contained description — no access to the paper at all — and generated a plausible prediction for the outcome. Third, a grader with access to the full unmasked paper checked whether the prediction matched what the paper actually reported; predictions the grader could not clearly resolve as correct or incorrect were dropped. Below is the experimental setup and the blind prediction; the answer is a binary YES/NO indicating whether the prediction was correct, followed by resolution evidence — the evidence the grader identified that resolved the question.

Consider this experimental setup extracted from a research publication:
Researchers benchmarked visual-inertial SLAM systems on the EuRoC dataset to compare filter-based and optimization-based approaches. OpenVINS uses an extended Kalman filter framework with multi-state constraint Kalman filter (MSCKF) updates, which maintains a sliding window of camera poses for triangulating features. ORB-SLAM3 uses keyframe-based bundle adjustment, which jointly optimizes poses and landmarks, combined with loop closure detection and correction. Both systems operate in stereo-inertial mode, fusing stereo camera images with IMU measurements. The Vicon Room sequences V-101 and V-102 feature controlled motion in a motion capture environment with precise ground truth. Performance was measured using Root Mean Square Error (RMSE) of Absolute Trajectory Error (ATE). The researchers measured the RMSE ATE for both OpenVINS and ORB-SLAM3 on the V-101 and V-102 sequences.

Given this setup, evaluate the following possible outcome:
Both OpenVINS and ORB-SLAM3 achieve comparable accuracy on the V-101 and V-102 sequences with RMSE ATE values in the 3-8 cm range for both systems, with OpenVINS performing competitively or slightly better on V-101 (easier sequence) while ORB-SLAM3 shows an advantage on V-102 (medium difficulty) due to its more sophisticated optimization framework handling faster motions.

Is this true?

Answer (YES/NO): NO